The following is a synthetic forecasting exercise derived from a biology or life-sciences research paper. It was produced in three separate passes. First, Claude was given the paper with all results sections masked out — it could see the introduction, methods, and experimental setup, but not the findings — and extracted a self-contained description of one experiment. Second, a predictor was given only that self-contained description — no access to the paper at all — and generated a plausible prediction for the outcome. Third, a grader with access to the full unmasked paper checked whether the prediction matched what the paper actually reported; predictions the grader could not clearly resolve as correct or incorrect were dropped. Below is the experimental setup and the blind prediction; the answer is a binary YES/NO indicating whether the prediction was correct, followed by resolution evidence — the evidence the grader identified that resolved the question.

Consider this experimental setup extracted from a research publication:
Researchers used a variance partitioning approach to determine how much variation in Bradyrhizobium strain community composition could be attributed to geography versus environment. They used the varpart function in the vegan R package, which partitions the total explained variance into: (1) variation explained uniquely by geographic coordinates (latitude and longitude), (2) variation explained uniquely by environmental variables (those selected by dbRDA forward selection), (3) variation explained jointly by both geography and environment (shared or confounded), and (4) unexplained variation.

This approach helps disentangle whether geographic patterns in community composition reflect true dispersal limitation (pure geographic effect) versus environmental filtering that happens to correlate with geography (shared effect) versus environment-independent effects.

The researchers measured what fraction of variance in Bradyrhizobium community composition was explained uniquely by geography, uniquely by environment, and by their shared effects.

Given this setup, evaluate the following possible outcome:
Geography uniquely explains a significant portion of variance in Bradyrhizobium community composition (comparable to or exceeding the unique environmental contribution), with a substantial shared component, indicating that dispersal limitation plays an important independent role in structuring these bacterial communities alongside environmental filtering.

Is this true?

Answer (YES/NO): NO